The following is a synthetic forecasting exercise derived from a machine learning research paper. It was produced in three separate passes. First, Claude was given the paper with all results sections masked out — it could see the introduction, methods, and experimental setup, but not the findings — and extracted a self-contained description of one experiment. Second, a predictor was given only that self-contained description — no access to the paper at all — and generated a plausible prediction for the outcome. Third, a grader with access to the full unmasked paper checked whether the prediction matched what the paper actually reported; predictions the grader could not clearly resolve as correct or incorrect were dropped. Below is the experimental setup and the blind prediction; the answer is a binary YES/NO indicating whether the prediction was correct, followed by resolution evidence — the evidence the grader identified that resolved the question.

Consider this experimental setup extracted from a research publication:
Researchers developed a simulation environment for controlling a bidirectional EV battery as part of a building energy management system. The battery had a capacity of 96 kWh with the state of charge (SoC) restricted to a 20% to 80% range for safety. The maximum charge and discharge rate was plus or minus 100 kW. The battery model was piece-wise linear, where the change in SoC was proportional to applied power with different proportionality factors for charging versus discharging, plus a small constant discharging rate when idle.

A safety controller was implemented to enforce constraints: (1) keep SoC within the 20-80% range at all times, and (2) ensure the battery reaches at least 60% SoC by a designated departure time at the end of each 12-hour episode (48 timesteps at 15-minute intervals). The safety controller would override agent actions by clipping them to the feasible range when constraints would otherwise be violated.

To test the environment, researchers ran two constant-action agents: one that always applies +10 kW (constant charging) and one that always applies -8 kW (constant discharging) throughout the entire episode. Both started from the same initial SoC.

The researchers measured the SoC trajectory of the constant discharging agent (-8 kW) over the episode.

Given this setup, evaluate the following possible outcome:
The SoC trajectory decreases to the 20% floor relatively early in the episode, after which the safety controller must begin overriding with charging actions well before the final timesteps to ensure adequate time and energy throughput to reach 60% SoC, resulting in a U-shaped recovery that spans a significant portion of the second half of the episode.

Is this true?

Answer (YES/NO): NO